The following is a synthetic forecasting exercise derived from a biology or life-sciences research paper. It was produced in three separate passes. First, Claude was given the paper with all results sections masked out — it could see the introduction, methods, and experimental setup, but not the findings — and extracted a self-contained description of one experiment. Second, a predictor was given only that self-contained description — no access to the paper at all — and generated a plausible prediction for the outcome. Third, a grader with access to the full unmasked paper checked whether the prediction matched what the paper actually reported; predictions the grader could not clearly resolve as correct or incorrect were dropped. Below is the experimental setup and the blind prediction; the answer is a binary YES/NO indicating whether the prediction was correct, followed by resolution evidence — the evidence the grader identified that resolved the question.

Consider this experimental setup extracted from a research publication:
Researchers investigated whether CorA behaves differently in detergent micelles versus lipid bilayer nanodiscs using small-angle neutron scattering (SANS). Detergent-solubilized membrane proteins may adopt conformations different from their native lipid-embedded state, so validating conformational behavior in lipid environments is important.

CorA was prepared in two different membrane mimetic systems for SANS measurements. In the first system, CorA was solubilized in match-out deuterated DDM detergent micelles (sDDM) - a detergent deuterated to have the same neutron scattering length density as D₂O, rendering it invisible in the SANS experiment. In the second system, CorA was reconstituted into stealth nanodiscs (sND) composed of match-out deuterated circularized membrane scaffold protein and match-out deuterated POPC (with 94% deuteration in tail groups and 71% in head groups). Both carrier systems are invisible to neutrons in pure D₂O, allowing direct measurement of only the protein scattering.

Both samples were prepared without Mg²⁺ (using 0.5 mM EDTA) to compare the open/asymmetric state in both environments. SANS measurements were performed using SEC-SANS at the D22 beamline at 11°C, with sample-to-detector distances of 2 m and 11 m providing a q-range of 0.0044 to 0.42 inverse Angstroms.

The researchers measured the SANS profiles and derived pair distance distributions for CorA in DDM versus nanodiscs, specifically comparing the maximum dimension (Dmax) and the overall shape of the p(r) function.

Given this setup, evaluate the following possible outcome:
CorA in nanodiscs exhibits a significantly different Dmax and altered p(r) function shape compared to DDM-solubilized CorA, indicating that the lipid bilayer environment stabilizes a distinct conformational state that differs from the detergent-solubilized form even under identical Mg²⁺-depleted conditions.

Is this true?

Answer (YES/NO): NO